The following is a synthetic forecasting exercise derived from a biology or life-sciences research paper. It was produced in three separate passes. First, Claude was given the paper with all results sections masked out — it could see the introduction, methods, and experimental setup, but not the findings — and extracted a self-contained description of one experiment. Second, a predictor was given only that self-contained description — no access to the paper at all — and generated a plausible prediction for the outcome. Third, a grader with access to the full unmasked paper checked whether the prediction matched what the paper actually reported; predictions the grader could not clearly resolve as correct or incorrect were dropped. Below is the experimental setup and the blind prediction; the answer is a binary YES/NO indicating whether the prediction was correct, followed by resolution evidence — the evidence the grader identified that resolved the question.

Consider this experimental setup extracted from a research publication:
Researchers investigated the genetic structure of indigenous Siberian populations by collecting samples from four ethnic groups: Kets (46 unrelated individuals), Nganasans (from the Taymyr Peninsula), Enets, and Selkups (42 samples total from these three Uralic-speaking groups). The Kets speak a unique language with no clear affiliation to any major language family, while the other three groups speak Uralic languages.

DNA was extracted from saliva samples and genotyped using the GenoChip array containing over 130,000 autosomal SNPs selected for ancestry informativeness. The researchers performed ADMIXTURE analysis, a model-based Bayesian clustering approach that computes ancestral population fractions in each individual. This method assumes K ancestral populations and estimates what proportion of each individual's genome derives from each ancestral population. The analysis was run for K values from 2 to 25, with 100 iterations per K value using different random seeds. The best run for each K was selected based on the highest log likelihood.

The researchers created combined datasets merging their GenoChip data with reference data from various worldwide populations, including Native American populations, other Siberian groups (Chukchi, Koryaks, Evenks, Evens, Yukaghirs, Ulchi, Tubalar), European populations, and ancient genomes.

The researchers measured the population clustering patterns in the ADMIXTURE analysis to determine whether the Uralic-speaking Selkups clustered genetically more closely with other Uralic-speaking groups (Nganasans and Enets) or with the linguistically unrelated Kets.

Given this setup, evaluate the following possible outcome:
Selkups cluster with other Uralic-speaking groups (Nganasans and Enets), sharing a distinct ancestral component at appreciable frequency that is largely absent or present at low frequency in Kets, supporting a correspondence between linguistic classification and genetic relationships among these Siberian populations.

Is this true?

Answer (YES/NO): NO